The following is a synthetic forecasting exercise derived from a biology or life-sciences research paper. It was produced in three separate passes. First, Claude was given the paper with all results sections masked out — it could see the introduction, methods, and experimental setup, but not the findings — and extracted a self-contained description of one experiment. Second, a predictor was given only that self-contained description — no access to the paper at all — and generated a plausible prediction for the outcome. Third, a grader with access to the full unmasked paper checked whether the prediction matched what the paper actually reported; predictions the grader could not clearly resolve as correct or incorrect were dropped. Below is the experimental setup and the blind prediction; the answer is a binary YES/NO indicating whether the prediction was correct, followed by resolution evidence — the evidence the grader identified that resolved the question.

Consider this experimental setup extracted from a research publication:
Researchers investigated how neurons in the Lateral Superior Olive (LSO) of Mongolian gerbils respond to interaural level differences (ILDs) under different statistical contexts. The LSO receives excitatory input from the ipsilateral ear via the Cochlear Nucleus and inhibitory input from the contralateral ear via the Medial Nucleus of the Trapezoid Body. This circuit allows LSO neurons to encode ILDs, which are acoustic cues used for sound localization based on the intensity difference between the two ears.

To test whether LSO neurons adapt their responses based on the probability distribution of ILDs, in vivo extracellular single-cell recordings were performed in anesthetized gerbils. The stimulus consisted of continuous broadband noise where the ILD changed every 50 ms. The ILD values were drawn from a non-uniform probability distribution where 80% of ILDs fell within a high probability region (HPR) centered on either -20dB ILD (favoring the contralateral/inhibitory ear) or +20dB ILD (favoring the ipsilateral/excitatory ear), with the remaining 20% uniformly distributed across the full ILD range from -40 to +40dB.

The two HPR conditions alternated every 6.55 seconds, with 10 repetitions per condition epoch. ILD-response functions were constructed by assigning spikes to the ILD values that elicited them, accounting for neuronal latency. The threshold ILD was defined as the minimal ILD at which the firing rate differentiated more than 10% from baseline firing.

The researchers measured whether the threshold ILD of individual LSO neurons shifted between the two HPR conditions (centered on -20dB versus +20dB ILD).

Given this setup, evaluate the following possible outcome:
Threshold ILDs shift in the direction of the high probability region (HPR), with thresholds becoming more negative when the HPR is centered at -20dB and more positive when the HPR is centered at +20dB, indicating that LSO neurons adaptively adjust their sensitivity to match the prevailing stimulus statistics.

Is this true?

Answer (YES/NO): YES